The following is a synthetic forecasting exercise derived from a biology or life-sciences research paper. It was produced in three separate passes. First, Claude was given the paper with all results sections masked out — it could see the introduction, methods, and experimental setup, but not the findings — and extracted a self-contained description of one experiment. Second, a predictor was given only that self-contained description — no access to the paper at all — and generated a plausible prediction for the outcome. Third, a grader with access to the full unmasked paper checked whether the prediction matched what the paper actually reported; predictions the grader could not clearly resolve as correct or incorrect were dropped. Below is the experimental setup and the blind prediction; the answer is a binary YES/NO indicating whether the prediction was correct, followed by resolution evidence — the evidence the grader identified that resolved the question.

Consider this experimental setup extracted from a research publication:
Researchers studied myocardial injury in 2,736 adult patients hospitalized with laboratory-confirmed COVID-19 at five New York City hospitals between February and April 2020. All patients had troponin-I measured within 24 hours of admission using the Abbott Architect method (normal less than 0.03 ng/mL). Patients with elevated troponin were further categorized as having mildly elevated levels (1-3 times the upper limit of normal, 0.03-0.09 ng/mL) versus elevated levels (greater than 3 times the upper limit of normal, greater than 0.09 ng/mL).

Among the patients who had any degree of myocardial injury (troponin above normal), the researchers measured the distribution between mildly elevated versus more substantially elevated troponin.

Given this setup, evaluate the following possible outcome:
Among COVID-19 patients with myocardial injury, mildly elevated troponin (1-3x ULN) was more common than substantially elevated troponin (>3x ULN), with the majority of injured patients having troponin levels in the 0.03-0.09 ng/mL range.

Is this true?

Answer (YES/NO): NO